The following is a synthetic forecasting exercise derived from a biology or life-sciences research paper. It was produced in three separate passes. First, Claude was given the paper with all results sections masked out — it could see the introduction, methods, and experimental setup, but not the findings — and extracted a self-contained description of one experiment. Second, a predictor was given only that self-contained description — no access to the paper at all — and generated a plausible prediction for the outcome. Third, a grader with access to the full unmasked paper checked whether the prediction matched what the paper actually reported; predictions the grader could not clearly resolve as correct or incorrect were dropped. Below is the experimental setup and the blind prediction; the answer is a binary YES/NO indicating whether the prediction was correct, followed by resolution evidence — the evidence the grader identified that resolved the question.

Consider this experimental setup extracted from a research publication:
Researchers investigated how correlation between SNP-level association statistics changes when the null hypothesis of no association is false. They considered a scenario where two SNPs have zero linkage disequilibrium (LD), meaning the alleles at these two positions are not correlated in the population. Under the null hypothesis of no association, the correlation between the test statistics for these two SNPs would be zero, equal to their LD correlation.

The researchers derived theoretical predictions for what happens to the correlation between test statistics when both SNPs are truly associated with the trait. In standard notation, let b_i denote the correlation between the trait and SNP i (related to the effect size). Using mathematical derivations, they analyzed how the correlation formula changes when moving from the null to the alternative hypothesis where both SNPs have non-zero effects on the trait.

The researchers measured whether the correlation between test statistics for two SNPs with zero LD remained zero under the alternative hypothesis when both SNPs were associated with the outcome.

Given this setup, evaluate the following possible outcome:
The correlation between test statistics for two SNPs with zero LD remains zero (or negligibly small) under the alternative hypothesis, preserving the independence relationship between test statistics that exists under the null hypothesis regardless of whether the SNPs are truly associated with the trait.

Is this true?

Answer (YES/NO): NO